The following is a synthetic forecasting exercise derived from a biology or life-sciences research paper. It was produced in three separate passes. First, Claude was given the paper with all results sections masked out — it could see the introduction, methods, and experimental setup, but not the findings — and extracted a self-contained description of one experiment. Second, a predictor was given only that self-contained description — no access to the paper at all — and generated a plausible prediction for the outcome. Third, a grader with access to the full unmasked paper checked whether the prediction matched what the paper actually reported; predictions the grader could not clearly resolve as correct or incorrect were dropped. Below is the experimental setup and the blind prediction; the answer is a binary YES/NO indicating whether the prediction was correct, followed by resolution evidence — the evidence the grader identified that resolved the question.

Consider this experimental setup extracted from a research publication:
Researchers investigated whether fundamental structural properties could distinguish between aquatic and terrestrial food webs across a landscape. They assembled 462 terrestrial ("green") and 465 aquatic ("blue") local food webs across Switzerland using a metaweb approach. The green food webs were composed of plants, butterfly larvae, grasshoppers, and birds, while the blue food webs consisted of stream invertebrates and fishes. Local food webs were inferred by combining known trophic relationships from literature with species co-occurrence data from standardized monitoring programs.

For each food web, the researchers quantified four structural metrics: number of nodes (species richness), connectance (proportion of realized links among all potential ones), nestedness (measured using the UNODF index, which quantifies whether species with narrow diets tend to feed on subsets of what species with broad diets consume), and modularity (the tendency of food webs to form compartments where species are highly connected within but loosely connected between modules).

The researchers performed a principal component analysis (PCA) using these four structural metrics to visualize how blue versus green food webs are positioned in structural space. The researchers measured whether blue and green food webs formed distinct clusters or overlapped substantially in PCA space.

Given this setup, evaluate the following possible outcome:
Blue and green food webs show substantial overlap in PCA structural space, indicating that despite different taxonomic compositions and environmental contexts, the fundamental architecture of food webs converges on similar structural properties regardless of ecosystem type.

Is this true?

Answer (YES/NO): NO